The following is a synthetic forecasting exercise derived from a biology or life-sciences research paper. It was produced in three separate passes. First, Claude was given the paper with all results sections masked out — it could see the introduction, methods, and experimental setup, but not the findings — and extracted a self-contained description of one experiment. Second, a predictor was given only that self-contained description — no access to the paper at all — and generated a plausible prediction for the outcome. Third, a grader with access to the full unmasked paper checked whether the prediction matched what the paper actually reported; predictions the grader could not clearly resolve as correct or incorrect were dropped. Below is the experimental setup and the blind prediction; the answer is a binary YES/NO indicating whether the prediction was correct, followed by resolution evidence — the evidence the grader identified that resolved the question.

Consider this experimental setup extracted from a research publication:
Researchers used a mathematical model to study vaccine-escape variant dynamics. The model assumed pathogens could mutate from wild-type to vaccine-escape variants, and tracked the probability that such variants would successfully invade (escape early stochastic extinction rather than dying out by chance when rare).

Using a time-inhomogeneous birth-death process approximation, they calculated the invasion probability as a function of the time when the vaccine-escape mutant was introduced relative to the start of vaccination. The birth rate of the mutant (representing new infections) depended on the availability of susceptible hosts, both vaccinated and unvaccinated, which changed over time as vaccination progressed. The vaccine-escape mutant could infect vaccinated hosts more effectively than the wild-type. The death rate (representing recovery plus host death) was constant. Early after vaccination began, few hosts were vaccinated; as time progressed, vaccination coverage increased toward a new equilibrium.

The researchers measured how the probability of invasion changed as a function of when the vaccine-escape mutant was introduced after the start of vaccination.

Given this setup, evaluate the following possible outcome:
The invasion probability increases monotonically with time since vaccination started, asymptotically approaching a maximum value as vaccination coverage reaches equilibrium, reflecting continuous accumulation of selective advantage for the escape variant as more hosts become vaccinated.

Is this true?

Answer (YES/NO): YES